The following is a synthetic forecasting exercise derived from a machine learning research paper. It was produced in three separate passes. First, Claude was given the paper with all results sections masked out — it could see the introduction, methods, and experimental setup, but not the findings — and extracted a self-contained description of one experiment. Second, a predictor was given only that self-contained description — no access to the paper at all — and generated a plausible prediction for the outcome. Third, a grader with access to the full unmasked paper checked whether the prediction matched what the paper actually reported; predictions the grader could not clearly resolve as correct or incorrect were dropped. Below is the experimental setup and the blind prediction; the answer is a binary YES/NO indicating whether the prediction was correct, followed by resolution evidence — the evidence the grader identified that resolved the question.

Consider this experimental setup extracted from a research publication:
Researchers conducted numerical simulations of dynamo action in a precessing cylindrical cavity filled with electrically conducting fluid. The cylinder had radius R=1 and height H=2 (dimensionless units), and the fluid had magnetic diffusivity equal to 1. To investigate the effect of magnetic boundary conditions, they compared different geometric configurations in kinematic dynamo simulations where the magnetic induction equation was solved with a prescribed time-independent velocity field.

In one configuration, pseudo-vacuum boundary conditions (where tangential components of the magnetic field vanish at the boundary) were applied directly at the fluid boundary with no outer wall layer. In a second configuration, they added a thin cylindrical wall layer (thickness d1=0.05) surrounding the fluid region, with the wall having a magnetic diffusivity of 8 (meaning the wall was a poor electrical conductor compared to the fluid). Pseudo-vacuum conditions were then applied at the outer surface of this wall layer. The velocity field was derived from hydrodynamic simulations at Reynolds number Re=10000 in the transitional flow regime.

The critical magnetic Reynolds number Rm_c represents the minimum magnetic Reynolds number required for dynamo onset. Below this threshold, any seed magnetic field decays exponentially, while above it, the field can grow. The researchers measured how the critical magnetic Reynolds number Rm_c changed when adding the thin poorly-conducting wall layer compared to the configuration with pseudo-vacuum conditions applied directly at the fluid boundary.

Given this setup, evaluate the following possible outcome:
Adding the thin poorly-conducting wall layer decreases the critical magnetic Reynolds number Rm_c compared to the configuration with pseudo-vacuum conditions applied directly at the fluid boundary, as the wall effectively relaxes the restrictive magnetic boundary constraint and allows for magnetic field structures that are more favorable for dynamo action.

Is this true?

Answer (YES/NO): NO